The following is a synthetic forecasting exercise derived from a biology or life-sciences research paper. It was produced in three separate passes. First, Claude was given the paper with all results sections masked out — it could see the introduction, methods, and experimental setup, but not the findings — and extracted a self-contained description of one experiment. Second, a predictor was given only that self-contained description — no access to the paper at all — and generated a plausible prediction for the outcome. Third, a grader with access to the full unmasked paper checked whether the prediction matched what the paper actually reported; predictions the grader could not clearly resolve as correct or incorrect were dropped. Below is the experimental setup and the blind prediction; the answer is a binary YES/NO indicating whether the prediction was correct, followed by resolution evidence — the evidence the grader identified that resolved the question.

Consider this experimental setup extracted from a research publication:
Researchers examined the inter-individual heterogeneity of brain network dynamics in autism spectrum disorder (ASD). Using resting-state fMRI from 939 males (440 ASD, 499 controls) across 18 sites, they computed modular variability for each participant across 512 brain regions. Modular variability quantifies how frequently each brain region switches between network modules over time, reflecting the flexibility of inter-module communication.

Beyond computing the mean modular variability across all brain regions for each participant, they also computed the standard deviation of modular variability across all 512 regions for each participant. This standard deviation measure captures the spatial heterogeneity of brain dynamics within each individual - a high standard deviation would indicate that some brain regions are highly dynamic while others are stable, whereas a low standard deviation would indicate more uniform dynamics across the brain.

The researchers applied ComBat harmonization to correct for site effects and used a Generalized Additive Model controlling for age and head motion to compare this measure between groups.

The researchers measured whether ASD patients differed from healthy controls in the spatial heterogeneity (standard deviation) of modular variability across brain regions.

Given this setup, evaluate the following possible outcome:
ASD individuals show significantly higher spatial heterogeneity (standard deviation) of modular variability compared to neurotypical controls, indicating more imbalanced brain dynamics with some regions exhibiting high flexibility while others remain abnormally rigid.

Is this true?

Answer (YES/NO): NO